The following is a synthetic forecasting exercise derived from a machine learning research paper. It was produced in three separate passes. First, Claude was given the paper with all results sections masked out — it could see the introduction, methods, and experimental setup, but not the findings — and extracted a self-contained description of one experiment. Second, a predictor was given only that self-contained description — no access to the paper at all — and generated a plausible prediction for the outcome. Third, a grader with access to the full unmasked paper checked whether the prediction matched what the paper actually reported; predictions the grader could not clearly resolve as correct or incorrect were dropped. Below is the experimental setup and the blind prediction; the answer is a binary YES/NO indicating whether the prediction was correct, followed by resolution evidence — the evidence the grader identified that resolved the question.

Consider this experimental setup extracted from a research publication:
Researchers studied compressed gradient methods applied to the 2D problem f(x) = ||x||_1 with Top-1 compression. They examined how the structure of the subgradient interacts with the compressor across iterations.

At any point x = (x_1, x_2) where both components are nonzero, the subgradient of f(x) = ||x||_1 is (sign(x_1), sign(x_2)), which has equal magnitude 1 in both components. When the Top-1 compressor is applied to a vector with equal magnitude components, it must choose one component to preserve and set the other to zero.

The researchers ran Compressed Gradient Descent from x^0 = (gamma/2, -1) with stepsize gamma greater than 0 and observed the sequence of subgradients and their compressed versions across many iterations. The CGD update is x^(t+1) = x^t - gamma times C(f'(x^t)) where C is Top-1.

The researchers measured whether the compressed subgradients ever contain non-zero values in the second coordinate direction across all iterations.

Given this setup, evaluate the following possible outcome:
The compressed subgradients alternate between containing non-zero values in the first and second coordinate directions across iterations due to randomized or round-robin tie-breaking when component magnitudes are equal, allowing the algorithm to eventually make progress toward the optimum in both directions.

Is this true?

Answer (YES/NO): NO